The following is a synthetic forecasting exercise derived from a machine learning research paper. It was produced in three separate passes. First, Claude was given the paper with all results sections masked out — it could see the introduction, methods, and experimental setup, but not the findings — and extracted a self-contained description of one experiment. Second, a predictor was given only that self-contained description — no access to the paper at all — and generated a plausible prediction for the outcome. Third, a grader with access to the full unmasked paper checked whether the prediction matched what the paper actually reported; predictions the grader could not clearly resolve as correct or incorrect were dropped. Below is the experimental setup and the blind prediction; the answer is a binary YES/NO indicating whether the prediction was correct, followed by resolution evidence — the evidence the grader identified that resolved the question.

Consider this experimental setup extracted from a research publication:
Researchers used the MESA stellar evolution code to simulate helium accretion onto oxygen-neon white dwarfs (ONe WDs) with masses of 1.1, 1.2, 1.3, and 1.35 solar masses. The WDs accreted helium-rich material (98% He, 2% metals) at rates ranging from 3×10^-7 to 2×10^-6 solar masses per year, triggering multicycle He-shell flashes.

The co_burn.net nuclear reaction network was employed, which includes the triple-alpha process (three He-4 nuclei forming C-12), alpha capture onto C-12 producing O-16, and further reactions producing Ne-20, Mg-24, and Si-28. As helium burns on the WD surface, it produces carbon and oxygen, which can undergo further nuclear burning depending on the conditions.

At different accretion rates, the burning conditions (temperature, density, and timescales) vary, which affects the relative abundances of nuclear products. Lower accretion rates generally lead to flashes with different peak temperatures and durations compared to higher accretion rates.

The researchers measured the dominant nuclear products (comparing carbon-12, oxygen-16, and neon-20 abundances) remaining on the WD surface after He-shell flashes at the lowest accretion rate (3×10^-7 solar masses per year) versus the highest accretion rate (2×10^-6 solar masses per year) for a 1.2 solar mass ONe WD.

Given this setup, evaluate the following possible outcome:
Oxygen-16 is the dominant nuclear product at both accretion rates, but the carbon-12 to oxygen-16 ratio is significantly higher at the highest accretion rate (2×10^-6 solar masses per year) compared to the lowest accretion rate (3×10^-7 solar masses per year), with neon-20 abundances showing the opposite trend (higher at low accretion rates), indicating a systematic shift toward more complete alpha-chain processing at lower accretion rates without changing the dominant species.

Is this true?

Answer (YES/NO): NO